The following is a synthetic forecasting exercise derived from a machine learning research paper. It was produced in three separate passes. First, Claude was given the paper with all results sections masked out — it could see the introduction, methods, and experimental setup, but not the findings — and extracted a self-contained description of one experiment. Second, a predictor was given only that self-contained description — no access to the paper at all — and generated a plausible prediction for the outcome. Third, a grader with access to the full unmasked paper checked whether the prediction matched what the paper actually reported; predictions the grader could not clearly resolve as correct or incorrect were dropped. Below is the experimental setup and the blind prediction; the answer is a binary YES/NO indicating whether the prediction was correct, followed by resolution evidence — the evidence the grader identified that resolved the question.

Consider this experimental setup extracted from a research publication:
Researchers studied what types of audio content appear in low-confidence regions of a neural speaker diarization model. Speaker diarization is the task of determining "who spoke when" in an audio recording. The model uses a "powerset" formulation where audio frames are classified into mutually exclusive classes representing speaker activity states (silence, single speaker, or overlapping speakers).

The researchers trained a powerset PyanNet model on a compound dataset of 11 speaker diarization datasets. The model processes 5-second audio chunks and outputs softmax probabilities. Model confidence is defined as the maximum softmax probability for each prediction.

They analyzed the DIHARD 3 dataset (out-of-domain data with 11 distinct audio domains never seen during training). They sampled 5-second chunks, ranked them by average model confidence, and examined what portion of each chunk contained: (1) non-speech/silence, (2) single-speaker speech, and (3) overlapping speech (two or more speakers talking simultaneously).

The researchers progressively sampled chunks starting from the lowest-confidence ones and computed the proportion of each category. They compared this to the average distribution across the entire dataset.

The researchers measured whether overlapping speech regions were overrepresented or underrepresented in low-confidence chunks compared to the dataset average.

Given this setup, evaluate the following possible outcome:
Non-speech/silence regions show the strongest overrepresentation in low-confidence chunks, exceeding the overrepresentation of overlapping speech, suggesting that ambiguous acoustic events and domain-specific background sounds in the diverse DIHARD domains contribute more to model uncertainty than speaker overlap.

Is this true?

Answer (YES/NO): NO